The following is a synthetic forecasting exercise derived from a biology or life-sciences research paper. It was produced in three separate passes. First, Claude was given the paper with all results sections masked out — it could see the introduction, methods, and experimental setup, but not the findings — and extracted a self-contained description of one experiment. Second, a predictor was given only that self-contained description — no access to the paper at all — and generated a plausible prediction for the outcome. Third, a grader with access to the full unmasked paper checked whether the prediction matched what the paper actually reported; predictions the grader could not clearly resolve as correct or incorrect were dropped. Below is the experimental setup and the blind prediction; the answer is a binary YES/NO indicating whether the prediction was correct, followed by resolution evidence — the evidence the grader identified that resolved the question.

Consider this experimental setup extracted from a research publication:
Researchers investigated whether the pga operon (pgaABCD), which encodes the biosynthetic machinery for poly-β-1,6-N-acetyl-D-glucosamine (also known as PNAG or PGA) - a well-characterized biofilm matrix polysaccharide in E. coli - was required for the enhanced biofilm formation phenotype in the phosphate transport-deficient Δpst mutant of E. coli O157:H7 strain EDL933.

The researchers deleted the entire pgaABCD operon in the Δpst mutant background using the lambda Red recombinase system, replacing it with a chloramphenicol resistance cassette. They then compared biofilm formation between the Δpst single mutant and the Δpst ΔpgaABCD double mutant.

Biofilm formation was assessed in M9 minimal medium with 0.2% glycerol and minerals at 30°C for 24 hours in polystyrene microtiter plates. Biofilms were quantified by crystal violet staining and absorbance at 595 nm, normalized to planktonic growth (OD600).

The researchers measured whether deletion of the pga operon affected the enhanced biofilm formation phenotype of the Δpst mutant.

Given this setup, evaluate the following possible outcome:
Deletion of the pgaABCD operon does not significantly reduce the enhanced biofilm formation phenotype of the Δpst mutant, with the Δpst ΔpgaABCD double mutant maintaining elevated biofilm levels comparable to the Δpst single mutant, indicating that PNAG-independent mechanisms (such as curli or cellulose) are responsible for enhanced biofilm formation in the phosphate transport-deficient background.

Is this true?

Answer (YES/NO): YES